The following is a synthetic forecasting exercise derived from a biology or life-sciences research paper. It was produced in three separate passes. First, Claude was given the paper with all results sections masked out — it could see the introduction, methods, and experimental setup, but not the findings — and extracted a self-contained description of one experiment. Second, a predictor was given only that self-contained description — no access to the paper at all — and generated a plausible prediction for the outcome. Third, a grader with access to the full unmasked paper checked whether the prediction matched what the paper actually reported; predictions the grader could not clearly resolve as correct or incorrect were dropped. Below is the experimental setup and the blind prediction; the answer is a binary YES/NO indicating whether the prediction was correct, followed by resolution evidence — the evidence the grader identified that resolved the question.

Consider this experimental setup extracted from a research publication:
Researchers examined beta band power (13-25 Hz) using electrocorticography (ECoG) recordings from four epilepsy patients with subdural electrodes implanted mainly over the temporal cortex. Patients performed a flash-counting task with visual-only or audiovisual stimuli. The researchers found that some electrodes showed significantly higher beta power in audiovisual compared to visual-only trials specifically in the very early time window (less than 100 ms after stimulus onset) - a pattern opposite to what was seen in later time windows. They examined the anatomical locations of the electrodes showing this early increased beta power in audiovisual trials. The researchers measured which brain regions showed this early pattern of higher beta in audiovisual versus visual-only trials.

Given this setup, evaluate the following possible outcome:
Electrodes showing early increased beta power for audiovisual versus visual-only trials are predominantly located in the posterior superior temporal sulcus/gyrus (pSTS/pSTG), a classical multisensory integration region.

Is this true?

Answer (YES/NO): NO